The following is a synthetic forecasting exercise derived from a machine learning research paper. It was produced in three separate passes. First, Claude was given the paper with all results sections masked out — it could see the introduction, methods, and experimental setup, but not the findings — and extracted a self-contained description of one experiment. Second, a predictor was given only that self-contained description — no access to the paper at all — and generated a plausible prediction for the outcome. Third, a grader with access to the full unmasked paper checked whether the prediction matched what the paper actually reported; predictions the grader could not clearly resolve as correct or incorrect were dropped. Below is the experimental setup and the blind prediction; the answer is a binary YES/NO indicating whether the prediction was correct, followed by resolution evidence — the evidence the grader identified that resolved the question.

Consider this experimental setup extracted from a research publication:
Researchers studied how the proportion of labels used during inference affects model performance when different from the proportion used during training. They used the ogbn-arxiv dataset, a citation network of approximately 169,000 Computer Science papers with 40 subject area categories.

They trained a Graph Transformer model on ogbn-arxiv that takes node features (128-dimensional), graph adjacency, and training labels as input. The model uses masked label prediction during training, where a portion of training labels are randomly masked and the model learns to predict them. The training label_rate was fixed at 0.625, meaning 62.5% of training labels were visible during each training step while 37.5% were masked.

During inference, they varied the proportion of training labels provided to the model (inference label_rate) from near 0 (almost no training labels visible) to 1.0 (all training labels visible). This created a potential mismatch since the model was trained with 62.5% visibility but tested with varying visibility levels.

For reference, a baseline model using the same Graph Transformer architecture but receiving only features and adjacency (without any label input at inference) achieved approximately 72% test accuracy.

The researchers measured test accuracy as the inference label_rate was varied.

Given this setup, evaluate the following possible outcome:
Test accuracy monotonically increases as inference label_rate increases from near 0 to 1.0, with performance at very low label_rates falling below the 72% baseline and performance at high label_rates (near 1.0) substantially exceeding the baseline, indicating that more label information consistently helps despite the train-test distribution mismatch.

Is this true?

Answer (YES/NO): NO